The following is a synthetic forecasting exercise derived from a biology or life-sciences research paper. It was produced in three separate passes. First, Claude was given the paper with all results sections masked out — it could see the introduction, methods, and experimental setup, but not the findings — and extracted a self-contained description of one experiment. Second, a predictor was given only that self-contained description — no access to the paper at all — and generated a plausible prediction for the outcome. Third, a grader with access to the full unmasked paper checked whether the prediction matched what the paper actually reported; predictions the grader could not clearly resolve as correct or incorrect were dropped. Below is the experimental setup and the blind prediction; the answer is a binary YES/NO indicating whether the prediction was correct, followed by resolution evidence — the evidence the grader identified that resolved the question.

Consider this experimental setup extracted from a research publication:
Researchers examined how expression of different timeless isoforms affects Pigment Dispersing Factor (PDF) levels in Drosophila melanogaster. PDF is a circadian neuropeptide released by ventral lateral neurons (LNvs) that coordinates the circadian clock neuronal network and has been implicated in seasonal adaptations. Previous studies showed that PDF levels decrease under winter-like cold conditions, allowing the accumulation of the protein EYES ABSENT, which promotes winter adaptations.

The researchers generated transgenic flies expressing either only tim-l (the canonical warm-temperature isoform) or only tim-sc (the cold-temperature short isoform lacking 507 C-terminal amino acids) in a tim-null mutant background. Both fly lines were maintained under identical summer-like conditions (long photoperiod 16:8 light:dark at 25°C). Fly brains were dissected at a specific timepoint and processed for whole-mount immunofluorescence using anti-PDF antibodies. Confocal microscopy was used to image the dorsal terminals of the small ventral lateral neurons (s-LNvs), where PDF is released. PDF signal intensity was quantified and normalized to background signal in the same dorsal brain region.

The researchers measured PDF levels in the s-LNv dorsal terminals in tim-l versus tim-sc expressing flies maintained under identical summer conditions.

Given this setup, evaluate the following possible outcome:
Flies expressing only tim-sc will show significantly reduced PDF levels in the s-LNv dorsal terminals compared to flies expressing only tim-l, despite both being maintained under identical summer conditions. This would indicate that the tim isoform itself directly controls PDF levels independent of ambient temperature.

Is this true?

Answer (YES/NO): YES